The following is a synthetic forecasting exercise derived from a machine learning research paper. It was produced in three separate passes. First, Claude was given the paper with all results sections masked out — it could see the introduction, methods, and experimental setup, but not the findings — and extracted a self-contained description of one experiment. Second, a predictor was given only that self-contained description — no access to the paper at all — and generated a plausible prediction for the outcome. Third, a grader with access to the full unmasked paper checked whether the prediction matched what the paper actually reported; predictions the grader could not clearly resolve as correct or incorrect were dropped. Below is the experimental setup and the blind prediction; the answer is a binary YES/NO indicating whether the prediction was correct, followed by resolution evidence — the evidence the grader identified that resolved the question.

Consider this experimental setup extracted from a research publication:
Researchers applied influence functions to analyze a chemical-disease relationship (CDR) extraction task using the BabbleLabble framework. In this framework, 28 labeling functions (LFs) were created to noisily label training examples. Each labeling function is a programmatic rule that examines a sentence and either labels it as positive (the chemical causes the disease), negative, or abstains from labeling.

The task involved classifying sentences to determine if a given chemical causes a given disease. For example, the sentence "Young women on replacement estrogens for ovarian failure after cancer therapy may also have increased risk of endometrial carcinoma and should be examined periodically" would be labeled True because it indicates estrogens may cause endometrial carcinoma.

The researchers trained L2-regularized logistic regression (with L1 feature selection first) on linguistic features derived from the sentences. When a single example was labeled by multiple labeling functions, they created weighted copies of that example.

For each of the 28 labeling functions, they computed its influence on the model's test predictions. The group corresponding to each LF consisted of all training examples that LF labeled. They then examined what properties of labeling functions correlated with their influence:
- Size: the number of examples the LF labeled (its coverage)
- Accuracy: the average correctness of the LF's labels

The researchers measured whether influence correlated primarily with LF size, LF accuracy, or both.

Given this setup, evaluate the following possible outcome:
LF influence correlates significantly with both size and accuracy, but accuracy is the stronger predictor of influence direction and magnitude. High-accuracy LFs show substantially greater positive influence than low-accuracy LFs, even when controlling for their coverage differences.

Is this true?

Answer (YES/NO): NO